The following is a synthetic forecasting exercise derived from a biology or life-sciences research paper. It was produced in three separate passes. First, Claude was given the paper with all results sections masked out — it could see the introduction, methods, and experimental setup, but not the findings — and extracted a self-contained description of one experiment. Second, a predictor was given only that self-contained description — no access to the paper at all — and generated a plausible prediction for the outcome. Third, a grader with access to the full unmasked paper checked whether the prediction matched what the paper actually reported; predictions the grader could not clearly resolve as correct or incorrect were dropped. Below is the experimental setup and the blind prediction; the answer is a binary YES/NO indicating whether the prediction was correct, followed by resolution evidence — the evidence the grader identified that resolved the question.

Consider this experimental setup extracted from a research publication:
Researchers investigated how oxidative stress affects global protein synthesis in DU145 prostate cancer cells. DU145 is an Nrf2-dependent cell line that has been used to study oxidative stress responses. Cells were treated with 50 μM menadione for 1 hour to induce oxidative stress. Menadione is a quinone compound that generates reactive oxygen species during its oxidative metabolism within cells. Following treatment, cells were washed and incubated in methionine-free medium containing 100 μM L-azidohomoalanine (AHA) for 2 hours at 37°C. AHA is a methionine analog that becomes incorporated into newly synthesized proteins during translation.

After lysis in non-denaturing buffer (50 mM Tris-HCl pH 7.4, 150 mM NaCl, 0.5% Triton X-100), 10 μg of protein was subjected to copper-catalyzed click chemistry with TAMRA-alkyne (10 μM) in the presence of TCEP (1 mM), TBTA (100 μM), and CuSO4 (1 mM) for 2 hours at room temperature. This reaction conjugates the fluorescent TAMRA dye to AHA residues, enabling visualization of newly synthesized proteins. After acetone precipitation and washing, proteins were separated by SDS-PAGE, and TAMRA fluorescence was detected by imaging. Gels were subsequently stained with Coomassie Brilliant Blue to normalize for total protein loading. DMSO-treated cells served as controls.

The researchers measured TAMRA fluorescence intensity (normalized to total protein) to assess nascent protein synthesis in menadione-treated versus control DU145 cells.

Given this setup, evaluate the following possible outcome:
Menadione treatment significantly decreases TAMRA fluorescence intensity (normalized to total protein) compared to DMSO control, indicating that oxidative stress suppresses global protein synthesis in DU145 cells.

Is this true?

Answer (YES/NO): YES